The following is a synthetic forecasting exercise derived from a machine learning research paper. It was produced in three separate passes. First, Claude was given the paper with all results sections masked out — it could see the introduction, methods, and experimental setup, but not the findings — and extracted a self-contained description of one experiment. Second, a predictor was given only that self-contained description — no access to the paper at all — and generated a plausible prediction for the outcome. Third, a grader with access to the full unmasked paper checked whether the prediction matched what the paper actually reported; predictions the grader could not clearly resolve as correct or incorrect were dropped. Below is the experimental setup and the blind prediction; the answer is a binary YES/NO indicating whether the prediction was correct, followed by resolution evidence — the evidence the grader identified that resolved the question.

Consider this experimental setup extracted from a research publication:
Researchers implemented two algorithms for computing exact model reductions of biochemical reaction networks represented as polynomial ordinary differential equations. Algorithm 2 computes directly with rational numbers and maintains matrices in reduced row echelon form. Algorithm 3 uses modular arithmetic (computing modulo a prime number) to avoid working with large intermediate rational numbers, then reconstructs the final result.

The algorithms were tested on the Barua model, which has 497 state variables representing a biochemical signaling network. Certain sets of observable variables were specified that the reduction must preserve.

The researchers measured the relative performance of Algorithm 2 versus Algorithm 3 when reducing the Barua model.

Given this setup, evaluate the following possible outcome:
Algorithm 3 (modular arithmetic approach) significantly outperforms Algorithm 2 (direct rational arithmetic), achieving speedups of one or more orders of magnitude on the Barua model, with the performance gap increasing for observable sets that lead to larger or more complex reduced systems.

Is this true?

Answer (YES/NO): YES